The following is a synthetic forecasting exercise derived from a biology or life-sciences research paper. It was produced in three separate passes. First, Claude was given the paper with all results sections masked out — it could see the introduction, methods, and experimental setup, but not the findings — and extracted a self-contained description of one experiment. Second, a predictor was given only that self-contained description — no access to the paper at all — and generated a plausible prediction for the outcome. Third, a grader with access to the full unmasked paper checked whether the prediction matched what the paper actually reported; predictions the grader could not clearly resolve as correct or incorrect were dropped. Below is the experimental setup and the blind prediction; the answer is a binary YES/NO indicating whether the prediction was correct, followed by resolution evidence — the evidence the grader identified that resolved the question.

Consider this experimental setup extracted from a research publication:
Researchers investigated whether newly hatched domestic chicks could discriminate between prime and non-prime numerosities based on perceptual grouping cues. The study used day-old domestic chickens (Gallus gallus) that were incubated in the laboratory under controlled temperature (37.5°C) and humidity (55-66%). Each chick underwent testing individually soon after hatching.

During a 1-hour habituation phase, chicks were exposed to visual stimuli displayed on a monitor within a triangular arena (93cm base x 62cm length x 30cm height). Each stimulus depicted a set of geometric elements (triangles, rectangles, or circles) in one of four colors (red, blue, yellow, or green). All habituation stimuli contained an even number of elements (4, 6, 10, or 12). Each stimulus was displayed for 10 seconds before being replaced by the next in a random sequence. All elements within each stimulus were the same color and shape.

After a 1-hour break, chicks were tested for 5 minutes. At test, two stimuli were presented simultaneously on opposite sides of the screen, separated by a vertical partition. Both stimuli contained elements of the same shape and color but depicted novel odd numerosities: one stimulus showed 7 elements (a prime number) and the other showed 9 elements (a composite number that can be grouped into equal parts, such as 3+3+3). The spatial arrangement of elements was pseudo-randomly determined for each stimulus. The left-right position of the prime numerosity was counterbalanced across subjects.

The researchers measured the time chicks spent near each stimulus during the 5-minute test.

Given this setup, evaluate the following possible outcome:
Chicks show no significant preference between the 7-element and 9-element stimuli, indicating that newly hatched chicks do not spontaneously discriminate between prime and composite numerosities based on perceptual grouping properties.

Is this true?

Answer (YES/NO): NO